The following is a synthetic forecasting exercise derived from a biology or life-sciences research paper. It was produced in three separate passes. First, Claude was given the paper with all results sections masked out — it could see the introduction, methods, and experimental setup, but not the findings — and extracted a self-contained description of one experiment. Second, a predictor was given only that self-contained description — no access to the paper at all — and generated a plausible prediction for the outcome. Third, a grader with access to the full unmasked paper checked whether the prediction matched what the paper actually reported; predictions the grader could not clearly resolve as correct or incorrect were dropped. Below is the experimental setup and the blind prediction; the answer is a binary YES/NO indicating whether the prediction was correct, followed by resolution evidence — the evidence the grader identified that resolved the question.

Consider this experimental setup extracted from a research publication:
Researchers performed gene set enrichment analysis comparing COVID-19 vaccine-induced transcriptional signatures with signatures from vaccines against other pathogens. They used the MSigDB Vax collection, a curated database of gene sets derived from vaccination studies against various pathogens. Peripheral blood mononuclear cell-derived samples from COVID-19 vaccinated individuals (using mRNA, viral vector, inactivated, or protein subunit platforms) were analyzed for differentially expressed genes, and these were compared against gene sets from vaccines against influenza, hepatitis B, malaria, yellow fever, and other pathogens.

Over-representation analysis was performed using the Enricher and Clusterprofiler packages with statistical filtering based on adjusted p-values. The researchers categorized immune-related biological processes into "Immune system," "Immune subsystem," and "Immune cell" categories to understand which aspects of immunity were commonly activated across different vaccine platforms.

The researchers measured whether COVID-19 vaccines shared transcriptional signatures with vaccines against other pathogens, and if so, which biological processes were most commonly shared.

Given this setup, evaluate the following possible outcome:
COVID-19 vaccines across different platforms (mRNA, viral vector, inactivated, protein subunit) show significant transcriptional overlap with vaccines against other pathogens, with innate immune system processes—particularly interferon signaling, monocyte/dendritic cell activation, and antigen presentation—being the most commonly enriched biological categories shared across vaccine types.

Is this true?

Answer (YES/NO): YES